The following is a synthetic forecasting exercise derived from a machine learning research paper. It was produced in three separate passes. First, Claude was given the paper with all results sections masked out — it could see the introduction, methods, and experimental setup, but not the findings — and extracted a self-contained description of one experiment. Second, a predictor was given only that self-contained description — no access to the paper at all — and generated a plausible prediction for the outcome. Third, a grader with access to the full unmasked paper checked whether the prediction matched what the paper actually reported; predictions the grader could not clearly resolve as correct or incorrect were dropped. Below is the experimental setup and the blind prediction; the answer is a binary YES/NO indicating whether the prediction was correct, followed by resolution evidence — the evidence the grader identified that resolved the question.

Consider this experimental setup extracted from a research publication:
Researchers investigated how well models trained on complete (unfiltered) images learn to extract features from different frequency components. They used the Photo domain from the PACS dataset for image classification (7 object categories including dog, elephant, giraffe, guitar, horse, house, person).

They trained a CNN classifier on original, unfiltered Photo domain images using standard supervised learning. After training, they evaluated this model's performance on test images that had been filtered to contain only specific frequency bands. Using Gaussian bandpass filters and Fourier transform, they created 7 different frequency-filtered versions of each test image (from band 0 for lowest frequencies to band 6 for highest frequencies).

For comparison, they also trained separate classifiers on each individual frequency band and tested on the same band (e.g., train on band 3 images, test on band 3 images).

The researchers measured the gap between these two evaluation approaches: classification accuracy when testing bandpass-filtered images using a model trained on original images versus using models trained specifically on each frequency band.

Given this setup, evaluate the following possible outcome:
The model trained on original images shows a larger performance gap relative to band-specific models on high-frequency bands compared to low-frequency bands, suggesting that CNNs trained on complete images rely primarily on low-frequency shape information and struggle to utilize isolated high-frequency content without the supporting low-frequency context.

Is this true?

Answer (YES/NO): YES